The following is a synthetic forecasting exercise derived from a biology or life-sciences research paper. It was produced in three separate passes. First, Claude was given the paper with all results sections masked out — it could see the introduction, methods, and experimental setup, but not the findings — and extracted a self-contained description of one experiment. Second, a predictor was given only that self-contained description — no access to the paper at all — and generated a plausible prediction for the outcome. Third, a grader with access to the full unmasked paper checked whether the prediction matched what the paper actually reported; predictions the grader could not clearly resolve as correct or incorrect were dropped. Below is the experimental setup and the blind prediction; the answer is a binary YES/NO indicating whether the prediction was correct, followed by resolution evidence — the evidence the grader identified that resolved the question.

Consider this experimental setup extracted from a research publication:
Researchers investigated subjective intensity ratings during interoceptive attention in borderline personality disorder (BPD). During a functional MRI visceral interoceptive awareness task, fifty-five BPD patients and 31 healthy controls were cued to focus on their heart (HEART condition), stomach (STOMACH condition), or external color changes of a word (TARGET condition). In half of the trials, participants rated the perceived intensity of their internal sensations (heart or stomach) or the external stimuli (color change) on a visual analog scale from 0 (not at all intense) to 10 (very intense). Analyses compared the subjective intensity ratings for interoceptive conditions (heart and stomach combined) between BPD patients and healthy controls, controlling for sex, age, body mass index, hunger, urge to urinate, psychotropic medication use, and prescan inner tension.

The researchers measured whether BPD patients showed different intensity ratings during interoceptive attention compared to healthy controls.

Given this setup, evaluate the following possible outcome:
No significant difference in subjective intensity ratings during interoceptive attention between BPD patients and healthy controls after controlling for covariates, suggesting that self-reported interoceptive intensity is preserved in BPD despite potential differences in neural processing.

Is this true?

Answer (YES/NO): YES